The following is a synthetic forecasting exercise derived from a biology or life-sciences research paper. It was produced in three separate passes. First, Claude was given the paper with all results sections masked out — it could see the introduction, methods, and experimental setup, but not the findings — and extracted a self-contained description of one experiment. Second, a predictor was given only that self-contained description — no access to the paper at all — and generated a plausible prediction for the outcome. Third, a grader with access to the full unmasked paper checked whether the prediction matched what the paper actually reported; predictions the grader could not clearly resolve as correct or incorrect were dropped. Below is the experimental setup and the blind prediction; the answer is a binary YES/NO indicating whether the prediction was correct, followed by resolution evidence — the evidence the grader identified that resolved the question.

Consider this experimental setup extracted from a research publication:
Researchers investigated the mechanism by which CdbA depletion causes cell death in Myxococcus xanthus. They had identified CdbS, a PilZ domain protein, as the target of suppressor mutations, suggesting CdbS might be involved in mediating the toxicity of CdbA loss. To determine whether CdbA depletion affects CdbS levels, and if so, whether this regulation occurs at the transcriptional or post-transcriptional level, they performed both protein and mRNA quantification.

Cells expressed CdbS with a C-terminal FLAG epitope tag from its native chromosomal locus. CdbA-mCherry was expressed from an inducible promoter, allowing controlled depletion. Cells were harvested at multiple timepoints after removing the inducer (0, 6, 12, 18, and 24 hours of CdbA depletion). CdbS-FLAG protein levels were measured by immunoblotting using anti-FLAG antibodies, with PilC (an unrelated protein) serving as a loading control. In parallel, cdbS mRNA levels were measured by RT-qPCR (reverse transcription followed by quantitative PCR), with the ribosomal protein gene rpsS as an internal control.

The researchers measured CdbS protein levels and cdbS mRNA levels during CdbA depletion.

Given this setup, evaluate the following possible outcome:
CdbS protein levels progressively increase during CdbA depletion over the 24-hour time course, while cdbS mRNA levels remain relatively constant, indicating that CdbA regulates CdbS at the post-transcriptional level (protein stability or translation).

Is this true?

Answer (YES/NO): YES